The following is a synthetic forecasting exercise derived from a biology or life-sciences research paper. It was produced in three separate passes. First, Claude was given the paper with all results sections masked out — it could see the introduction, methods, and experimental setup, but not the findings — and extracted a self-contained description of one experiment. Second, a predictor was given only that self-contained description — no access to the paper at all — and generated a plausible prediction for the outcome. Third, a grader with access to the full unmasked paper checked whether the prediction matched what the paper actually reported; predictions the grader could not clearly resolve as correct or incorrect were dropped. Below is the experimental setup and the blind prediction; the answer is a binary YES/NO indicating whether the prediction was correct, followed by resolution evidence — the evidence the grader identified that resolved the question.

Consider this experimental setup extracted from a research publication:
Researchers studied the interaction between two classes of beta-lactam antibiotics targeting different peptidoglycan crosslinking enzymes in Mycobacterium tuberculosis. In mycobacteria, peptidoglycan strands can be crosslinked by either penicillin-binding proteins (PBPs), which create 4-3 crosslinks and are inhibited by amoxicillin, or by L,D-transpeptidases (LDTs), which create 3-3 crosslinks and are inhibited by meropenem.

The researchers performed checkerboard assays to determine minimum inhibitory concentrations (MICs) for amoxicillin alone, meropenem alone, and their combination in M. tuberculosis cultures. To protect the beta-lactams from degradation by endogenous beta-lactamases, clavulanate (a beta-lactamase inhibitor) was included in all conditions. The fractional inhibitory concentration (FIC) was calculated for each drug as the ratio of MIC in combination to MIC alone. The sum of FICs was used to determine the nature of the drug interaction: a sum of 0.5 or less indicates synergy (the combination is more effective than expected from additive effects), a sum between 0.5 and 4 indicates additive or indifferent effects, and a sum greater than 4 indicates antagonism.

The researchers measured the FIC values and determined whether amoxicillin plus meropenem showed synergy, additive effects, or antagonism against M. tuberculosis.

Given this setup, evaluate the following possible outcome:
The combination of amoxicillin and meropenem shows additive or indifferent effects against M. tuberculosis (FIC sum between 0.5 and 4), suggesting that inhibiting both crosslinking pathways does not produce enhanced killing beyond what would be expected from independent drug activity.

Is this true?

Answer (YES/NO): NO